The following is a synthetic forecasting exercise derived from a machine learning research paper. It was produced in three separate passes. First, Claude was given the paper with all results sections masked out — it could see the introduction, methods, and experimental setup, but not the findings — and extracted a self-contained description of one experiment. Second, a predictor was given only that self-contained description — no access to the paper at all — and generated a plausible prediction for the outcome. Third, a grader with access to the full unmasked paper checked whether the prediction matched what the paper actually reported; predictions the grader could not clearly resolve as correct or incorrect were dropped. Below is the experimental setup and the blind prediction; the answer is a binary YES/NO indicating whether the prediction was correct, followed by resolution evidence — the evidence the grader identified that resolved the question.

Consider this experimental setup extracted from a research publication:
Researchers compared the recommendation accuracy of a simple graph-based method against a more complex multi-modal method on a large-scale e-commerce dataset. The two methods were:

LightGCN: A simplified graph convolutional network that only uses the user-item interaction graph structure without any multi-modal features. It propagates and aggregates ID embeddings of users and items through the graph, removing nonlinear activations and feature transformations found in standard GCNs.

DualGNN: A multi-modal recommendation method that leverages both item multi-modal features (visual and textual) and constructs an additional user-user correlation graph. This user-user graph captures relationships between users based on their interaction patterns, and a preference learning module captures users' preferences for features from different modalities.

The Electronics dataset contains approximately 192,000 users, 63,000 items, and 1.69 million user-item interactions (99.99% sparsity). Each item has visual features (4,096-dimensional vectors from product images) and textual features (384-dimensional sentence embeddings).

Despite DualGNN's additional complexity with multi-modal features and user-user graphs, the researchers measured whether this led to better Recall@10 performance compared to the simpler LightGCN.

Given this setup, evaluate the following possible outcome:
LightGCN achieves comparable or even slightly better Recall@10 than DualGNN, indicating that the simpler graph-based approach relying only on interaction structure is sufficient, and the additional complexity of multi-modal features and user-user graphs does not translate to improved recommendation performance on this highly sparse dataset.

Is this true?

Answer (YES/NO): YES